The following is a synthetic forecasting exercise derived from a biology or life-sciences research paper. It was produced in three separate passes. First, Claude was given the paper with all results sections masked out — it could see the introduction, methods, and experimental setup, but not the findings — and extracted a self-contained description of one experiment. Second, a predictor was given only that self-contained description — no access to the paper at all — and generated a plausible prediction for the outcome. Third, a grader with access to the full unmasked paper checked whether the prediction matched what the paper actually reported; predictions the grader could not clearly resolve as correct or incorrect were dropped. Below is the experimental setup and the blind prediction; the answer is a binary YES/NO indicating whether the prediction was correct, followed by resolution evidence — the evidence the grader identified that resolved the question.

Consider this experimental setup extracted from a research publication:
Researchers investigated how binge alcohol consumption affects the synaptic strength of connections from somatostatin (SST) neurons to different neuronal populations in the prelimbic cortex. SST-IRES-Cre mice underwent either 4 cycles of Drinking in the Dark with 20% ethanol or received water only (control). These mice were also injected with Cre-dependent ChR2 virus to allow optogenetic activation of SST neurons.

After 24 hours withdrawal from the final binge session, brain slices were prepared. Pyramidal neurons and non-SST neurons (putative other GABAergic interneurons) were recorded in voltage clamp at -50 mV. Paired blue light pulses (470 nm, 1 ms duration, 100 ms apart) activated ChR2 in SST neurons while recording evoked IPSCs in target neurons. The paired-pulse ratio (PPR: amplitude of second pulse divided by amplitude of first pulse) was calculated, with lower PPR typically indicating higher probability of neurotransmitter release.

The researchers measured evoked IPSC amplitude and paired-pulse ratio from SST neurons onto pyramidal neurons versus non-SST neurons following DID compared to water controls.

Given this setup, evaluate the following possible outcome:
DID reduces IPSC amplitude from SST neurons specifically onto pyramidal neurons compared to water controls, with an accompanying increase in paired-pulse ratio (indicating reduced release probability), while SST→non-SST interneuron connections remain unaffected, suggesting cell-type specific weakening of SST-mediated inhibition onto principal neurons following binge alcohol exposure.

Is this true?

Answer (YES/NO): NO